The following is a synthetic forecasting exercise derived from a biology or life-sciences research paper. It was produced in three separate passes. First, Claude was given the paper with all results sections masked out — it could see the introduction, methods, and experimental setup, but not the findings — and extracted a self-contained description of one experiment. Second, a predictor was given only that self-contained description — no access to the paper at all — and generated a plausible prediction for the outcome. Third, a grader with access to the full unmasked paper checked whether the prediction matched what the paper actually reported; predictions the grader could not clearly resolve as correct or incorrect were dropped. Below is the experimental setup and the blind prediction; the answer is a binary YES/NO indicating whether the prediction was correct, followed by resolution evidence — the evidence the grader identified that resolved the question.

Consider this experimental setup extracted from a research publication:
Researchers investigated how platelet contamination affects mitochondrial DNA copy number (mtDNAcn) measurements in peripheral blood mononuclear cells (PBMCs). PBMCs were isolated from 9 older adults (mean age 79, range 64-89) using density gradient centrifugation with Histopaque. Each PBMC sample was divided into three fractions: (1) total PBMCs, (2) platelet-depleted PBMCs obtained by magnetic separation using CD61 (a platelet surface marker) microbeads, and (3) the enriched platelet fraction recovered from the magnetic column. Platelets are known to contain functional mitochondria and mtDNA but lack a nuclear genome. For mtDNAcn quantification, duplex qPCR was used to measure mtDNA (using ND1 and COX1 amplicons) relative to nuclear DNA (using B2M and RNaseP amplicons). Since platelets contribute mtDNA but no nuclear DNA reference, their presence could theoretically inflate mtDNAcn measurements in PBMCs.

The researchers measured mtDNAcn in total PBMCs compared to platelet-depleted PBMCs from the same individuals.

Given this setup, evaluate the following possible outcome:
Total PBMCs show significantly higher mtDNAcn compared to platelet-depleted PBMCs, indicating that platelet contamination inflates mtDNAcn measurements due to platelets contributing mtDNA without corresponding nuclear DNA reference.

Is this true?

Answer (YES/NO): YES